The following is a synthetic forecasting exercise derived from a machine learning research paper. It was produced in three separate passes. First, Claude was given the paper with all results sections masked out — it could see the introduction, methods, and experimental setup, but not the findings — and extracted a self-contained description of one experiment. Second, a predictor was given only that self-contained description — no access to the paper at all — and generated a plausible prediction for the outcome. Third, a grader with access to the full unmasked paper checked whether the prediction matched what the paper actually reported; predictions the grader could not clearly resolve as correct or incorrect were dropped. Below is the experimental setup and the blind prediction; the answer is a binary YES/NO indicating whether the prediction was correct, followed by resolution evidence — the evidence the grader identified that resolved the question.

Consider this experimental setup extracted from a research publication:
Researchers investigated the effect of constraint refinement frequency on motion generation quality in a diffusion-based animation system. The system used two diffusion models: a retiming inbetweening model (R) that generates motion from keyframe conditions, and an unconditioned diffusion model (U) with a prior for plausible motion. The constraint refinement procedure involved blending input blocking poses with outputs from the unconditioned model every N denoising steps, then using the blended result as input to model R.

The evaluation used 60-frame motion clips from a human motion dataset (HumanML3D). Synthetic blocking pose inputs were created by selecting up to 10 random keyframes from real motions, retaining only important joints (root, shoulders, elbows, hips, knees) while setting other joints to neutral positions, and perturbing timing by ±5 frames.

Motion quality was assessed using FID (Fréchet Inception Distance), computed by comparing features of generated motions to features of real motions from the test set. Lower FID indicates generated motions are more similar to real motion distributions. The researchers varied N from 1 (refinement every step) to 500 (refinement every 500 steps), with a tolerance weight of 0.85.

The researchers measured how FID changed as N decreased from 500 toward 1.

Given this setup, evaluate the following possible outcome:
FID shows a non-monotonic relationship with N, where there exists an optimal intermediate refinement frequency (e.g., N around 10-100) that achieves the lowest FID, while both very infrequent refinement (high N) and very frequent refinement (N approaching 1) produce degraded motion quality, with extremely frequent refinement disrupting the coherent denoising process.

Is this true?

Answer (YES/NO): YES